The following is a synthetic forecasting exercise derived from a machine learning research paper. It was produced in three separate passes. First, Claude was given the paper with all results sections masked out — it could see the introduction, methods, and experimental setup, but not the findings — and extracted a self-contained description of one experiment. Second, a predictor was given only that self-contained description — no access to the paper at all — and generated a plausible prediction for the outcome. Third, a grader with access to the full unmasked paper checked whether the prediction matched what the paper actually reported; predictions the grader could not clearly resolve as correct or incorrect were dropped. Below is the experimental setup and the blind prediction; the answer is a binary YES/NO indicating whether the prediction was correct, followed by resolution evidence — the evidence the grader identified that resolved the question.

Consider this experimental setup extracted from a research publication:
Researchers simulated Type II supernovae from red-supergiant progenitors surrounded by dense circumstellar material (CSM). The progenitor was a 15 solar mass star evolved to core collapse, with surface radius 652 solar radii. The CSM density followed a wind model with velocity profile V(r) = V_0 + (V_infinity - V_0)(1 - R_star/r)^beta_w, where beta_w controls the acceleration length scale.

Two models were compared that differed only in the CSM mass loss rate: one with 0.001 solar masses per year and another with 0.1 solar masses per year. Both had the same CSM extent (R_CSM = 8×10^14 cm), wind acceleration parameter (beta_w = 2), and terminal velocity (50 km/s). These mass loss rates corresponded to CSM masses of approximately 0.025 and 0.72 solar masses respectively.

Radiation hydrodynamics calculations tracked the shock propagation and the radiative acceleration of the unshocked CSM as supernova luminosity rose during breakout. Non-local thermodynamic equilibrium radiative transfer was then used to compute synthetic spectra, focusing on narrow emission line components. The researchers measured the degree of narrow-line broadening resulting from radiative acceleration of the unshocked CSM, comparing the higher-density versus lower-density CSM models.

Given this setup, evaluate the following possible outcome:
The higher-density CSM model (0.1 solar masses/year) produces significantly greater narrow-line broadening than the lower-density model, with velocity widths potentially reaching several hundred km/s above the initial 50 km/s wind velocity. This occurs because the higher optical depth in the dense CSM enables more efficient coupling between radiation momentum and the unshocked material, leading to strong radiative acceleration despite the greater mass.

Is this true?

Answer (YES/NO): YES